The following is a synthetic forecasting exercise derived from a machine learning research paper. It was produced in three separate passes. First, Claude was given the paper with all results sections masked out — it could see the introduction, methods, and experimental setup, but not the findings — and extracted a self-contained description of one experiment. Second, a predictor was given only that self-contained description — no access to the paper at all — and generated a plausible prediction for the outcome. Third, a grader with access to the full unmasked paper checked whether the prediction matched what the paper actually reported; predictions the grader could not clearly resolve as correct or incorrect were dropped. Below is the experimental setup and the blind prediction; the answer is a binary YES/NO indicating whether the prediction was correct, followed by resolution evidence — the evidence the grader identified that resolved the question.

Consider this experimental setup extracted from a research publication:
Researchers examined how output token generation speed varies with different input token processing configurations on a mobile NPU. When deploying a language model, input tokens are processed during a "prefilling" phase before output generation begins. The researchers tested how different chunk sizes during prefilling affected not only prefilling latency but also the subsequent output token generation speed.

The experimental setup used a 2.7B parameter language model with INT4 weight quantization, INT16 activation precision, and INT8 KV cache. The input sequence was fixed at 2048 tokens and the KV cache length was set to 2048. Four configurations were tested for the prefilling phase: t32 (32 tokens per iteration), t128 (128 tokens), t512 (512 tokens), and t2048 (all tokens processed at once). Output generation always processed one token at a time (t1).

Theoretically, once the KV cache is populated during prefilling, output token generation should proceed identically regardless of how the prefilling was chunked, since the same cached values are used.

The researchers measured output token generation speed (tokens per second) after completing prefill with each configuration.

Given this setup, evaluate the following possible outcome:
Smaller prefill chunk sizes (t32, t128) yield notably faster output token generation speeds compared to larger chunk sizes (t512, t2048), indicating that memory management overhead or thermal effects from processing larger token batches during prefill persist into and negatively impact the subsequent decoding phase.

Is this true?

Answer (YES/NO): NO